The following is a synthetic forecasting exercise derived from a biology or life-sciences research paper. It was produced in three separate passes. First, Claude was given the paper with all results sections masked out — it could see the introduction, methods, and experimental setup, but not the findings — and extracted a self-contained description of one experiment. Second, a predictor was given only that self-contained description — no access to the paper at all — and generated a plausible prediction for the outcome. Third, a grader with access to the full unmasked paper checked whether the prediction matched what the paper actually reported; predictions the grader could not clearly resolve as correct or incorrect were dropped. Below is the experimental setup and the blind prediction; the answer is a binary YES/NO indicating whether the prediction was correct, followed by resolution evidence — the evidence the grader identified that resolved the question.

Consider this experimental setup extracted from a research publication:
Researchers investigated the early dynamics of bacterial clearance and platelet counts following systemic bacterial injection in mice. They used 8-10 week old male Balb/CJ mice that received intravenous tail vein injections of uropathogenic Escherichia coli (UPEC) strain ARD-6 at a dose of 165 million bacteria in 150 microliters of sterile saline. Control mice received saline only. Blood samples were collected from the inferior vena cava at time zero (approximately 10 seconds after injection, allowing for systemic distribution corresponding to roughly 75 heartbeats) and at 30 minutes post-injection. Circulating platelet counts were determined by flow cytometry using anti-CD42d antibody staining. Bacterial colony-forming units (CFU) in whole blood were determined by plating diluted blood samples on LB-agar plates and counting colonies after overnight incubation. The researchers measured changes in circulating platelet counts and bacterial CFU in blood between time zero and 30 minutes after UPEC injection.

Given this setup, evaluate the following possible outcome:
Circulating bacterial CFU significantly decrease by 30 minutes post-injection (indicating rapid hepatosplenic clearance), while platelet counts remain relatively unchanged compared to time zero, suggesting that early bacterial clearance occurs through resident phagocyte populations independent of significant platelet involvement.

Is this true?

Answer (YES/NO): NO